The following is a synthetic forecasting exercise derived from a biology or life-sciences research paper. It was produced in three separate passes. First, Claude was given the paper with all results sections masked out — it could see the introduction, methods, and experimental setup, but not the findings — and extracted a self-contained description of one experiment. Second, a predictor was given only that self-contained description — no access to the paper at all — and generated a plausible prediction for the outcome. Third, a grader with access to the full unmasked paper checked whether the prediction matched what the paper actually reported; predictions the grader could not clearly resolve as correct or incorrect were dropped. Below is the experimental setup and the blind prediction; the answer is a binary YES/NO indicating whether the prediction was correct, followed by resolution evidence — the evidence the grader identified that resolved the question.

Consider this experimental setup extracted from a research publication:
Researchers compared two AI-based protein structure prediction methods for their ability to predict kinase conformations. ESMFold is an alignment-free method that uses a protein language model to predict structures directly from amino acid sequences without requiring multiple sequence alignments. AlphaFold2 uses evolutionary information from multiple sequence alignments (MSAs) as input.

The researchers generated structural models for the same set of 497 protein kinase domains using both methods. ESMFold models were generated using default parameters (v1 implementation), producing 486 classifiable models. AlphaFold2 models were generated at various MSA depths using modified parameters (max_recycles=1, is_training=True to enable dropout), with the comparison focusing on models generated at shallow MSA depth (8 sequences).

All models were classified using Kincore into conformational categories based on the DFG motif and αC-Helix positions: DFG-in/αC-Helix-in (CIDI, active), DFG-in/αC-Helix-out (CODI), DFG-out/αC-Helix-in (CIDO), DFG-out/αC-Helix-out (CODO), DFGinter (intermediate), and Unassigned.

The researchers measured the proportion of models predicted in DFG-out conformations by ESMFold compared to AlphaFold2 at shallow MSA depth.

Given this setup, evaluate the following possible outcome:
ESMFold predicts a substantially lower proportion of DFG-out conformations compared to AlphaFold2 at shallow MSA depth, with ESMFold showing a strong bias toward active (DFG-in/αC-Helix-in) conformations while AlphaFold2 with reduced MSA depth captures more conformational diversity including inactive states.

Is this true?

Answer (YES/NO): YES